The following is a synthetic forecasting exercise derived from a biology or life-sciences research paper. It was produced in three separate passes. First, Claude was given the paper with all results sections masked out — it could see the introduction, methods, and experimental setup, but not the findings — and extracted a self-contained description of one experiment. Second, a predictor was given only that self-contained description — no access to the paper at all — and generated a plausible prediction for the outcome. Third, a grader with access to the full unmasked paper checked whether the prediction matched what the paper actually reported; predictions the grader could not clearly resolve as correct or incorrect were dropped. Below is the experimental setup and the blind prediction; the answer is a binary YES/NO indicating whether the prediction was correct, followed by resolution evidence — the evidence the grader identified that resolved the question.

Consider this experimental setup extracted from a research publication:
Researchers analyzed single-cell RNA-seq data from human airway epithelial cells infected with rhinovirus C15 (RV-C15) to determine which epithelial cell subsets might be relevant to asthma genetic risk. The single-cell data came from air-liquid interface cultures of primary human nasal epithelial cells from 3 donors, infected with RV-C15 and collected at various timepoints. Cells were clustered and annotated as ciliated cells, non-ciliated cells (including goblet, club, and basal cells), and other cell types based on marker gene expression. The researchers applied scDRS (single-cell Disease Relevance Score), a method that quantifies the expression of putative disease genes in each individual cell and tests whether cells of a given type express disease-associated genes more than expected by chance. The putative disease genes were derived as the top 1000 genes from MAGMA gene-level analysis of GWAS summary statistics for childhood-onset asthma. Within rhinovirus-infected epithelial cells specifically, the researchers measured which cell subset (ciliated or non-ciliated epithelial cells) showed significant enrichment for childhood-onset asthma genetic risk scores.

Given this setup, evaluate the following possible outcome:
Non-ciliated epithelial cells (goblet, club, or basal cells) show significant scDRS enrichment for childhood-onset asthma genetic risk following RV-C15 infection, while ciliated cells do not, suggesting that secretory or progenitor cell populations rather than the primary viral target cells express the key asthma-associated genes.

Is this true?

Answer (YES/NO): YES